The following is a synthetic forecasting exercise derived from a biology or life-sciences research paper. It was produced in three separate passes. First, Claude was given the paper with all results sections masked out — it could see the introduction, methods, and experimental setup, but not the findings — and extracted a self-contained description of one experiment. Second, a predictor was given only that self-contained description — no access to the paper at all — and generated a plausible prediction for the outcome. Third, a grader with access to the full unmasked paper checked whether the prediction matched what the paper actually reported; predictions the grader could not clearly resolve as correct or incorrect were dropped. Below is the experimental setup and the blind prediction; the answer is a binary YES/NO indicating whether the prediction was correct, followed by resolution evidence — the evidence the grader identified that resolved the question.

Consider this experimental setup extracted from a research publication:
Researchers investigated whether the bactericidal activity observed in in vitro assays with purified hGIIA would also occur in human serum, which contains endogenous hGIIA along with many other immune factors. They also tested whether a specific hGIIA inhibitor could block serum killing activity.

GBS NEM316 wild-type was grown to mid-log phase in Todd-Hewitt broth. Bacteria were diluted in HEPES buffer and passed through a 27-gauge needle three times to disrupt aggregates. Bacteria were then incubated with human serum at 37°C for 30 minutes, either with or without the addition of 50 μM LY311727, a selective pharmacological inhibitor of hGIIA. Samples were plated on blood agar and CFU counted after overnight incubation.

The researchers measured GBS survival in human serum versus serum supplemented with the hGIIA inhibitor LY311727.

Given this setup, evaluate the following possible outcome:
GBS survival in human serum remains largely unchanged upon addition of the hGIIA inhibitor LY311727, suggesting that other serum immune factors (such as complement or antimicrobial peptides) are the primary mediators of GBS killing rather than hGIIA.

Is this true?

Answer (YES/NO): NO